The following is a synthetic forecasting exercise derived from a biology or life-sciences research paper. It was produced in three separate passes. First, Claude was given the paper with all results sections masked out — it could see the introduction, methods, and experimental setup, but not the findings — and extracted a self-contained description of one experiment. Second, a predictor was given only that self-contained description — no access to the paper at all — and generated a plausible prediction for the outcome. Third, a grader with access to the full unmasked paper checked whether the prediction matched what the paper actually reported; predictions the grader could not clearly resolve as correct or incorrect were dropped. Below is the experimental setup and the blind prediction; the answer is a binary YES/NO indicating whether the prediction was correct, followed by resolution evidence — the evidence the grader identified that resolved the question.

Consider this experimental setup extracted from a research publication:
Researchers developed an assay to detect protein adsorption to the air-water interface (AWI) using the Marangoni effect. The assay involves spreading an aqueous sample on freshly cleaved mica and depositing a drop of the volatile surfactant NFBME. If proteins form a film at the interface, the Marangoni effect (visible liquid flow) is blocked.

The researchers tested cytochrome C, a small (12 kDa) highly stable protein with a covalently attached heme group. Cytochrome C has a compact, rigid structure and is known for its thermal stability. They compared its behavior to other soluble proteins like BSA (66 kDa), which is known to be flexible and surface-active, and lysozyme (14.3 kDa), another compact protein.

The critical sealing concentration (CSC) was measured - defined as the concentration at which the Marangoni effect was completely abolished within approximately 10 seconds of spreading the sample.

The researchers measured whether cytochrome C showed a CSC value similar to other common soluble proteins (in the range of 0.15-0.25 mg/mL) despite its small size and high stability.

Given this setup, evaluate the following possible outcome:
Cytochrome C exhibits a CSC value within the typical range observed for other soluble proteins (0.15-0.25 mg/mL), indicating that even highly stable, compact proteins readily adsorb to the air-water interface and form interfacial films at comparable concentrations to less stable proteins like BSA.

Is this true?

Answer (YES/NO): NO